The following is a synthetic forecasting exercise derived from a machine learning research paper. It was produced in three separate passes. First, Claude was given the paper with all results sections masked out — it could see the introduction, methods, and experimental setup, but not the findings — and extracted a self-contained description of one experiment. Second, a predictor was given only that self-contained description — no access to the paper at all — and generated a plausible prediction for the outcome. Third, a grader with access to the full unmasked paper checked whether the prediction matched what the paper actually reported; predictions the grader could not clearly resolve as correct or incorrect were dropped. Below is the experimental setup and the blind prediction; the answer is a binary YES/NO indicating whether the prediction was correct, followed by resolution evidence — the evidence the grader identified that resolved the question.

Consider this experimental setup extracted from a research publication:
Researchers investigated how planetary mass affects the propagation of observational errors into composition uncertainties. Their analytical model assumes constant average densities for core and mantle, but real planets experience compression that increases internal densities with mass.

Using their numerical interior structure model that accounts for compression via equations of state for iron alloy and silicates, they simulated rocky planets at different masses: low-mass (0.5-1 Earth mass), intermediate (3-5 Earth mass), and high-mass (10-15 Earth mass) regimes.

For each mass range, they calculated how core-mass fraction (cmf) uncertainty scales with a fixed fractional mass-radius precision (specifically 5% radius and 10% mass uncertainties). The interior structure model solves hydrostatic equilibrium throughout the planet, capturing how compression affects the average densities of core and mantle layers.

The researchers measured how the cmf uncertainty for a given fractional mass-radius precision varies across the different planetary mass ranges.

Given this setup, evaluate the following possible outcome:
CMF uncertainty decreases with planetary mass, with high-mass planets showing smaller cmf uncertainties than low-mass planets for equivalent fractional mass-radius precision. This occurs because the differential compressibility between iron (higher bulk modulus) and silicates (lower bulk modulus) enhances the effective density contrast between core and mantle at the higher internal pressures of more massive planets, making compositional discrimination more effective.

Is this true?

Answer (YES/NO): NO